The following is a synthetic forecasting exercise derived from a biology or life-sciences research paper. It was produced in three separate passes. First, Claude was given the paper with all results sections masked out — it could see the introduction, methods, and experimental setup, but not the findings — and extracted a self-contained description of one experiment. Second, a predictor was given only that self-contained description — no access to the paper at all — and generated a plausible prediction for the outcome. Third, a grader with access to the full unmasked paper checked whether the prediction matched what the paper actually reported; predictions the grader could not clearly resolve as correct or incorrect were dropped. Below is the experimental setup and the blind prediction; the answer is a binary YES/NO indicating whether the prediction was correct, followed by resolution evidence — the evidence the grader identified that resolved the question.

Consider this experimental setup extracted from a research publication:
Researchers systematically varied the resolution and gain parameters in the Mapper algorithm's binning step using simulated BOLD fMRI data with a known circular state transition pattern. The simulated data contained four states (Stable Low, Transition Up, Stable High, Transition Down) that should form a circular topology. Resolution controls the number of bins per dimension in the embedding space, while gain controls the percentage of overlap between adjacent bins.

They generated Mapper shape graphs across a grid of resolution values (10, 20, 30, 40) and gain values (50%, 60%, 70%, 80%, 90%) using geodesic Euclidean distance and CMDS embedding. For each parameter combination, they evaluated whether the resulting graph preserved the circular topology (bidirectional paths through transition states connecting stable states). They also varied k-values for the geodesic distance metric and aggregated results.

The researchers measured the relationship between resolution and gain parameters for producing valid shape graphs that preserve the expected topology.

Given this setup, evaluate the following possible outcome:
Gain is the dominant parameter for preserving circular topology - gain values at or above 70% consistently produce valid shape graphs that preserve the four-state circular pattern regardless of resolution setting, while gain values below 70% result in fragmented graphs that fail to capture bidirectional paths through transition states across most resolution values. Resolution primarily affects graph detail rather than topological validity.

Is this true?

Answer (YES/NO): NO